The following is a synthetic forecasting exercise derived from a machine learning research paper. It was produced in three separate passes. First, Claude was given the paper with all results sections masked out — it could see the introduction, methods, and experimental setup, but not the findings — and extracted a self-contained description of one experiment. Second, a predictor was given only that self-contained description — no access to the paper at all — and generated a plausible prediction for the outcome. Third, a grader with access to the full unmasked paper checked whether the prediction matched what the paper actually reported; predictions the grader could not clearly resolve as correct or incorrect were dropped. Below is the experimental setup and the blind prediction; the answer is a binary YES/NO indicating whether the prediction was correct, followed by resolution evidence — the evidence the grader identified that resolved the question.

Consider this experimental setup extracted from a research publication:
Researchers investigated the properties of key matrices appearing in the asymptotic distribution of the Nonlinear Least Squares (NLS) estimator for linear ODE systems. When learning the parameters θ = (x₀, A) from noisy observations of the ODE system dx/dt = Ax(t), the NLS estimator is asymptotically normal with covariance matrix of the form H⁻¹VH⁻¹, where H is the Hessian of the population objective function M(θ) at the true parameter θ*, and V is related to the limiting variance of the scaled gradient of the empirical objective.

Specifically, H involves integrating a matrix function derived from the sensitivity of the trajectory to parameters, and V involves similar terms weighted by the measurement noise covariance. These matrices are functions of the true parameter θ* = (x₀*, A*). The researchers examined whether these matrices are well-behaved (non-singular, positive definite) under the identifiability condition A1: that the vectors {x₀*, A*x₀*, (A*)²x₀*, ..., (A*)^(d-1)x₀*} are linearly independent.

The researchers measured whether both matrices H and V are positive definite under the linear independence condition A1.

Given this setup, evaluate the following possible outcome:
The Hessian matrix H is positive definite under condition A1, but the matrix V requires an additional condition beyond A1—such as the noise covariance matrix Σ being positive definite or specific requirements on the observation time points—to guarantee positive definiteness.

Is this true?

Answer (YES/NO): NO